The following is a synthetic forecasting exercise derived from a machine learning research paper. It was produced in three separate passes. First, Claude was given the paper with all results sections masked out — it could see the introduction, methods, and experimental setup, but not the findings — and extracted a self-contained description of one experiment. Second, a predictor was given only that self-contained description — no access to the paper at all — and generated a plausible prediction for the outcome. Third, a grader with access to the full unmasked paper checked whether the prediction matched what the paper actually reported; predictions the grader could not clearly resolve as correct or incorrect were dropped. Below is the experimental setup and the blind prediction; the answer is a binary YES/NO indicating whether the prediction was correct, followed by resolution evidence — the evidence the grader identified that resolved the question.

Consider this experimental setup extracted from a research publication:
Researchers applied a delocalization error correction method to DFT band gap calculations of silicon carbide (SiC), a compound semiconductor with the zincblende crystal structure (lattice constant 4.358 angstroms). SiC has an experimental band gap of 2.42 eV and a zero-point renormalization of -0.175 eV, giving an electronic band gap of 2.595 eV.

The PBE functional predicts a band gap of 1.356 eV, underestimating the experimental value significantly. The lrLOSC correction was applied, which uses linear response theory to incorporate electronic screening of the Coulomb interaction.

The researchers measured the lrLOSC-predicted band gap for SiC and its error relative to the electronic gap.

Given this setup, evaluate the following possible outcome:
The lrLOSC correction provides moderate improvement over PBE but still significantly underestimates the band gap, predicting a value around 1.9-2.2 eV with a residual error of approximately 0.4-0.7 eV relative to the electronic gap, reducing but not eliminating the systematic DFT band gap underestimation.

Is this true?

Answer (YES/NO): NO